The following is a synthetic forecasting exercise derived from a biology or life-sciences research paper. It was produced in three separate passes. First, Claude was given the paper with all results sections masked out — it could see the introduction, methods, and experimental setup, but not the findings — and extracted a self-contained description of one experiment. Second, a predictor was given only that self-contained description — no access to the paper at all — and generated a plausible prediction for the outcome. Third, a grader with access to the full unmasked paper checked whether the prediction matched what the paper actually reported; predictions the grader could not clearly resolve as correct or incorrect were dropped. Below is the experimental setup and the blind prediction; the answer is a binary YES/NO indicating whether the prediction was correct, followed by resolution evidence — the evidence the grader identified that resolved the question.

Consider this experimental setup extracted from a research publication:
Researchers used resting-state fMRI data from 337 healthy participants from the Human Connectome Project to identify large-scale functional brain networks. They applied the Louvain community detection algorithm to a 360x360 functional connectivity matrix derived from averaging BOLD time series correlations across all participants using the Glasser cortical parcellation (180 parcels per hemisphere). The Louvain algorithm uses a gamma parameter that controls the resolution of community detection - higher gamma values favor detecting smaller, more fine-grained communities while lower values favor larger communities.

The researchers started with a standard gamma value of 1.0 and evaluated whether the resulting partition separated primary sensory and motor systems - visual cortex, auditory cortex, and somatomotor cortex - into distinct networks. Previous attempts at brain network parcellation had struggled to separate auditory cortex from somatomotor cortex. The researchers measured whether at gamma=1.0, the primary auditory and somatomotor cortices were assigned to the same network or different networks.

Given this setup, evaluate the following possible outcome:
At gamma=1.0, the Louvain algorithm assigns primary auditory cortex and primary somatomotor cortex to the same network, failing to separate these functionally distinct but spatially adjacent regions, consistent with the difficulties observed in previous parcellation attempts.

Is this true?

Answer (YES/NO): YES